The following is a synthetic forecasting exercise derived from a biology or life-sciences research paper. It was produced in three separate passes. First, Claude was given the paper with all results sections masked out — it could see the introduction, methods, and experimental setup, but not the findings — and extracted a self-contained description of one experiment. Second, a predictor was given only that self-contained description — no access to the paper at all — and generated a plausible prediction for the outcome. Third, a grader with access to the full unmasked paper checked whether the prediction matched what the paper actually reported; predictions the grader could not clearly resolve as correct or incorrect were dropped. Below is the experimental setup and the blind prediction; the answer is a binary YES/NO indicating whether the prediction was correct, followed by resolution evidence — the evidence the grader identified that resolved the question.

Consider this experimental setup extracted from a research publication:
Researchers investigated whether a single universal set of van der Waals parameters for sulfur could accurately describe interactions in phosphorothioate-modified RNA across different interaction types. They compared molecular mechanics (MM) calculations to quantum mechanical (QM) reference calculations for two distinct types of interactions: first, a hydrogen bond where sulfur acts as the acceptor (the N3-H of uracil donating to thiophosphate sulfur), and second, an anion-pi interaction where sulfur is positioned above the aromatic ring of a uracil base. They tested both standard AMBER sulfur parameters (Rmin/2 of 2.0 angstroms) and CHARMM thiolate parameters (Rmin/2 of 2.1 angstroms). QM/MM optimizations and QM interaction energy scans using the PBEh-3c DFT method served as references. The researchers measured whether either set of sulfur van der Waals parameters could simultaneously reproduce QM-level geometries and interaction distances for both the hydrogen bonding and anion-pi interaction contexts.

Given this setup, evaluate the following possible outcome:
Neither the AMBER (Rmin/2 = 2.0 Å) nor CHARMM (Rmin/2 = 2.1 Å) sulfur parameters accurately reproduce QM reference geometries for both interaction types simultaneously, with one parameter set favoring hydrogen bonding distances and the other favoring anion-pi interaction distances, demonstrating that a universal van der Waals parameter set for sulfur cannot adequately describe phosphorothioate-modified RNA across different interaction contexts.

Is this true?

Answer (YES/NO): YES